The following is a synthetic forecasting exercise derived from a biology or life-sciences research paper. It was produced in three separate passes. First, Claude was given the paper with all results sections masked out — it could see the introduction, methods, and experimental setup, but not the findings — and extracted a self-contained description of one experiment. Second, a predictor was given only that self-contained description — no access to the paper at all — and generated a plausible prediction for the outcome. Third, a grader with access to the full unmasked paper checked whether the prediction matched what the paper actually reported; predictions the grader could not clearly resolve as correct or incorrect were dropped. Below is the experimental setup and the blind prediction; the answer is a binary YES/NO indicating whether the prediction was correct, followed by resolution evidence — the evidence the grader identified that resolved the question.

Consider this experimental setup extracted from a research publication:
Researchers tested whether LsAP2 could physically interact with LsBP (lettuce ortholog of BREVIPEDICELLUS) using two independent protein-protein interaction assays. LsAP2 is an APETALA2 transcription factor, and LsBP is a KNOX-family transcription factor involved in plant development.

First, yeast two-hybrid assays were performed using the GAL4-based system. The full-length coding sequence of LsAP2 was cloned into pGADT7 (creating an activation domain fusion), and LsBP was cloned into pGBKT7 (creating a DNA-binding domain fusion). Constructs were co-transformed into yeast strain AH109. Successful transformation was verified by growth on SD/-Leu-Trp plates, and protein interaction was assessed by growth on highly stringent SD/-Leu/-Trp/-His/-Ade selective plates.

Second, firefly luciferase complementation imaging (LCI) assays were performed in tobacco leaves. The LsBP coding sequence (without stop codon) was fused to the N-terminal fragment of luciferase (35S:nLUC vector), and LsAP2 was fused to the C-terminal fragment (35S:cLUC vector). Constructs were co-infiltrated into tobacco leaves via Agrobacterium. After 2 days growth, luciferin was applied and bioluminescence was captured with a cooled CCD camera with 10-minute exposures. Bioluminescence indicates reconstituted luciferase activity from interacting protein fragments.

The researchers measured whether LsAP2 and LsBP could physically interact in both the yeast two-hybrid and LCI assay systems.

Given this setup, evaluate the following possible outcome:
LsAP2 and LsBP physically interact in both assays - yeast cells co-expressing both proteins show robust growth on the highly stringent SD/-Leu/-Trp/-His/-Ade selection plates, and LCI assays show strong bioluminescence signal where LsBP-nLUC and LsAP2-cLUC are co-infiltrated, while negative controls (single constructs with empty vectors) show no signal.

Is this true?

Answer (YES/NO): YES